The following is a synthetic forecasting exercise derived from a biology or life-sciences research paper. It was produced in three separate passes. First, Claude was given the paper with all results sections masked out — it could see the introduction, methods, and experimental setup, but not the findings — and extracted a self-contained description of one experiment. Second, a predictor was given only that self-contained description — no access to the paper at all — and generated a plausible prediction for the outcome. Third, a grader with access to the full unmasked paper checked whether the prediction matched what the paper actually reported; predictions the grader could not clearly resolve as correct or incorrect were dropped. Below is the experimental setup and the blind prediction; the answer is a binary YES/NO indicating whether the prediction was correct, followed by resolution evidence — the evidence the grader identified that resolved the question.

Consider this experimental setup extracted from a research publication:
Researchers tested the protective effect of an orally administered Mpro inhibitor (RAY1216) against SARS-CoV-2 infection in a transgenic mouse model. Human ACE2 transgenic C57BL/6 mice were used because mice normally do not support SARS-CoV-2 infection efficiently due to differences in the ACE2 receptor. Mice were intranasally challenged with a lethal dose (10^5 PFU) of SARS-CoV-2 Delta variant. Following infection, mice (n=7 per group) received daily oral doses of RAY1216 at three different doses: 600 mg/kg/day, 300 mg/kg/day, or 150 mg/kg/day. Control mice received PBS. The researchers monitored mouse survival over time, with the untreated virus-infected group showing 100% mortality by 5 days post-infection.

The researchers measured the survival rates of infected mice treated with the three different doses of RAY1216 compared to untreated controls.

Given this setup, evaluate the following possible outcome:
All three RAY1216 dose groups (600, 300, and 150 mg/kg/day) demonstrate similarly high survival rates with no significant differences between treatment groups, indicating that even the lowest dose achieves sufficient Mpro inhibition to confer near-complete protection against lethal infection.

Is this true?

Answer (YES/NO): NO